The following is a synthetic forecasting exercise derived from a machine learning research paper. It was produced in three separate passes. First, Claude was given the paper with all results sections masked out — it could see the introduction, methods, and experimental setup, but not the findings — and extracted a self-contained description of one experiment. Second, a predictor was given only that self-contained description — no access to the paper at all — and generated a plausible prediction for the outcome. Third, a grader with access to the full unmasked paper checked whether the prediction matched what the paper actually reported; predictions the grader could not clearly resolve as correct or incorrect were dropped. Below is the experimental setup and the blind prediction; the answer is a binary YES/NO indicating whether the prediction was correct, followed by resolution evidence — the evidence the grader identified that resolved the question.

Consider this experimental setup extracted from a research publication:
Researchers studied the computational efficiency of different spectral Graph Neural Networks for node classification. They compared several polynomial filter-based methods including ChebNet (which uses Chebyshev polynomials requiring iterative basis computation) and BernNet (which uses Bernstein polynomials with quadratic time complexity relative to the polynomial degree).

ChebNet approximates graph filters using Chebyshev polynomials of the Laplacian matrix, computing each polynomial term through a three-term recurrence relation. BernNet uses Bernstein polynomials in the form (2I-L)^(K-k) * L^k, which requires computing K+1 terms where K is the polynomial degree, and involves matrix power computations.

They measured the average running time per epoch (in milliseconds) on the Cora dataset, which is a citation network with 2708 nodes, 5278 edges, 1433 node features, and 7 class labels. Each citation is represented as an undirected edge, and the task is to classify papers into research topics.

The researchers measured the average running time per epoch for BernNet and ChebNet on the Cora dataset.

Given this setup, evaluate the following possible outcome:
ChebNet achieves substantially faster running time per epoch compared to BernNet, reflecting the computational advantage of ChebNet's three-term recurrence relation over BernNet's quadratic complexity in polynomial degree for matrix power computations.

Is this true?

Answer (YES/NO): YES